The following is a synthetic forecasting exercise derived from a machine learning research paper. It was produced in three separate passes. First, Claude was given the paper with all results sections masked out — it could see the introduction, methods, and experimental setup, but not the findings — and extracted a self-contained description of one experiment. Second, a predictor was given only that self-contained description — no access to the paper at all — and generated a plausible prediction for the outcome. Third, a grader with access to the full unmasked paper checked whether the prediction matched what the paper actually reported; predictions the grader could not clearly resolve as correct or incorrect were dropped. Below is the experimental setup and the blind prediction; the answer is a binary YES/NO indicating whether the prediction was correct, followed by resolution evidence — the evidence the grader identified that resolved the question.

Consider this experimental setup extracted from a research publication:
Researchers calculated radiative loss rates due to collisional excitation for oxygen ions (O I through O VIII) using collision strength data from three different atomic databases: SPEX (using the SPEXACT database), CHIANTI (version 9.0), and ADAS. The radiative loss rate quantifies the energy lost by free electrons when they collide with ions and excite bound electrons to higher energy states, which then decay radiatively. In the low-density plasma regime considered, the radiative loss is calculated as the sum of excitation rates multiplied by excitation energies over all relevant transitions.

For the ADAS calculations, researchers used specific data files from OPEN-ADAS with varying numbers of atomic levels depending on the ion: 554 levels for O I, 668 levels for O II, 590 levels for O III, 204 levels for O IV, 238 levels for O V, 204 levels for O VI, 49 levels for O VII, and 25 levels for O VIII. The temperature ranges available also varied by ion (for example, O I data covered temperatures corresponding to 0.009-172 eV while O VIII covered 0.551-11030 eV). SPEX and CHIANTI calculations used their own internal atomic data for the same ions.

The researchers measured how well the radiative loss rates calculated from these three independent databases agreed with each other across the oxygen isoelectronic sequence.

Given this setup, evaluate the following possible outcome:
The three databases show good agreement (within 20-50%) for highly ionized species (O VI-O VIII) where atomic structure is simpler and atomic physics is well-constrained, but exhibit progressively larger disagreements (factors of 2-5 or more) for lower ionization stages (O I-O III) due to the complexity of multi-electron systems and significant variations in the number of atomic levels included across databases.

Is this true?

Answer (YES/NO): NO